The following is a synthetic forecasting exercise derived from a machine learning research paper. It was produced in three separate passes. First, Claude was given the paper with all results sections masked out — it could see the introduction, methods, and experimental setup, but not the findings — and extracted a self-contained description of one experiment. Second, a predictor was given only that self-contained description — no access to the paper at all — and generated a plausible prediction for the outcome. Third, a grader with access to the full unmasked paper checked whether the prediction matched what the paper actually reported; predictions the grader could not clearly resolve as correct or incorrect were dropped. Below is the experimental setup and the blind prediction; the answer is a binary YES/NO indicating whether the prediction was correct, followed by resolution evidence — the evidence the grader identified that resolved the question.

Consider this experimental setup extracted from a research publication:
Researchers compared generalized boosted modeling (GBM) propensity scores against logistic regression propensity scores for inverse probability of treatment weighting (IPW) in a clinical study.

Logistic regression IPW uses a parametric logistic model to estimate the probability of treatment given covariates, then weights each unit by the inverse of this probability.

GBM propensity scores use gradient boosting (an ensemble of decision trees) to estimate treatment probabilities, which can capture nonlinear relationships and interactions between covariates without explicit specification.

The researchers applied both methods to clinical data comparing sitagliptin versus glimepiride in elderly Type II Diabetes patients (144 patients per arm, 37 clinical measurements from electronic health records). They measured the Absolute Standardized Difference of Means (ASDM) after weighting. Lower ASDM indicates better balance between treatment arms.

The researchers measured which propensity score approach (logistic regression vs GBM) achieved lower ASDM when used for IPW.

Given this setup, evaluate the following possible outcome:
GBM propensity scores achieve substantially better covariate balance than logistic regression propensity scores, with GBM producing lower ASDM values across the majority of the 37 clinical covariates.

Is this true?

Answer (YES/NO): NO